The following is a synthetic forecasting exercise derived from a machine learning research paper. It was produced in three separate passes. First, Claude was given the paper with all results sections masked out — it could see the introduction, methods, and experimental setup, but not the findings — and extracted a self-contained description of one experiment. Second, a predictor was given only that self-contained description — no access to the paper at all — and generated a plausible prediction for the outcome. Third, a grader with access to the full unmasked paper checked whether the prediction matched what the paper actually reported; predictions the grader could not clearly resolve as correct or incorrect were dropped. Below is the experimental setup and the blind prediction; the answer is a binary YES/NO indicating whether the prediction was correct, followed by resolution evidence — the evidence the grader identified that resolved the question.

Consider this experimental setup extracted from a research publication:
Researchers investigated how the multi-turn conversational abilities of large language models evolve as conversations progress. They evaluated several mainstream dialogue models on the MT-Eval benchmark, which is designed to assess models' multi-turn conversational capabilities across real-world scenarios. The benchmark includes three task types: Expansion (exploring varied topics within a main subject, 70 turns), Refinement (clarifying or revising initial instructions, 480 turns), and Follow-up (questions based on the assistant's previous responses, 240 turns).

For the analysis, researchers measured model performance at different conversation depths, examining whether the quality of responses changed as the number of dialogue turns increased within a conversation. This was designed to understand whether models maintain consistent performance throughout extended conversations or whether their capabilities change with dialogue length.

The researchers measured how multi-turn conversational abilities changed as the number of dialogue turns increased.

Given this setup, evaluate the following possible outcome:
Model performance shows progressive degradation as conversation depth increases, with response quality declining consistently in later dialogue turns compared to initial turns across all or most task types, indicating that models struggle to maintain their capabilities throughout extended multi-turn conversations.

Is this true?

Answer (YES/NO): NO